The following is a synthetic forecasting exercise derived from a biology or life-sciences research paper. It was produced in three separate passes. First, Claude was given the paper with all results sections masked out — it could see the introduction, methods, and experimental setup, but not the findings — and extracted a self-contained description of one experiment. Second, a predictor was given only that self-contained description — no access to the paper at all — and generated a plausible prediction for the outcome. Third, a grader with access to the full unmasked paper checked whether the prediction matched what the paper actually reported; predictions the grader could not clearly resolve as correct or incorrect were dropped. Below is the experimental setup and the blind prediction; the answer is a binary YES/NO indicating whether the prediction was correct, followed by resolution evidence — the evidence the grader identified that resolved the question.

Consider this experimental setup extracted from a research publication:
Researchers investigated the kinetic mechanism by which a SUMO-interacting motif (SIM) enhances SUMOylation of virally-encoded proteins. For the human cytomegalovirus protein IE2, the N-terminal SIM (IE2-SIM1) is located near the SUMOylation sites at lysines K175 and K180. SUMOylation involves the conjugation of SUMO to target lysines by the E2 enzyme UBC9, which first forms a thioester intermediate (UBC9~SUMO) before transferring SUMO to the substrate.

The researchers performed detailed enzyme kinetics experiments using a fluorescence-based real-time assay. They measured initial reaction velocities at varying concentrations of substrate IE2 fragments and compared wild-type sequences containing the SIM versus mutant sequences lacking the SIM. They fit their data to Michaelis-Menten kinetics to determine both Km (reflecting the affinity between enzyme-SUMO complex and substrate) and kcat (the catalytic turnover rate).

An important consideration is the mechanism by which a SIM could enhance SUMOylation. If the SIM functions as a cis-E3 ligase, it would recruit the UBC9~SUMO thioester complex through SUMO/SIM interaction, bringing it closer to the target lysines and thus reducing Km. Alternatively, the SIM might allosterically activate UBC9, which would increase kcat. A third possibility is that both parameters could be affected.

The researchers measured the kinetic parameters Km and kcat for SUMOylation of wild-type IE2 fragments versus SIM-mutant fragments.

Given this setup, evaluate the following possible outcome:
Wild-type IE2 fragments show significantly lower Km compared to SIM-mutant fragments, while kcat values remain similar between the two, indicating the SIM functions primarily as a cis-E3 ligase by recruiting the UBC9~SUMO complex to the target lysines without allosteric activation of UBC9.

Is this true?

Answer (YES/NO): YES